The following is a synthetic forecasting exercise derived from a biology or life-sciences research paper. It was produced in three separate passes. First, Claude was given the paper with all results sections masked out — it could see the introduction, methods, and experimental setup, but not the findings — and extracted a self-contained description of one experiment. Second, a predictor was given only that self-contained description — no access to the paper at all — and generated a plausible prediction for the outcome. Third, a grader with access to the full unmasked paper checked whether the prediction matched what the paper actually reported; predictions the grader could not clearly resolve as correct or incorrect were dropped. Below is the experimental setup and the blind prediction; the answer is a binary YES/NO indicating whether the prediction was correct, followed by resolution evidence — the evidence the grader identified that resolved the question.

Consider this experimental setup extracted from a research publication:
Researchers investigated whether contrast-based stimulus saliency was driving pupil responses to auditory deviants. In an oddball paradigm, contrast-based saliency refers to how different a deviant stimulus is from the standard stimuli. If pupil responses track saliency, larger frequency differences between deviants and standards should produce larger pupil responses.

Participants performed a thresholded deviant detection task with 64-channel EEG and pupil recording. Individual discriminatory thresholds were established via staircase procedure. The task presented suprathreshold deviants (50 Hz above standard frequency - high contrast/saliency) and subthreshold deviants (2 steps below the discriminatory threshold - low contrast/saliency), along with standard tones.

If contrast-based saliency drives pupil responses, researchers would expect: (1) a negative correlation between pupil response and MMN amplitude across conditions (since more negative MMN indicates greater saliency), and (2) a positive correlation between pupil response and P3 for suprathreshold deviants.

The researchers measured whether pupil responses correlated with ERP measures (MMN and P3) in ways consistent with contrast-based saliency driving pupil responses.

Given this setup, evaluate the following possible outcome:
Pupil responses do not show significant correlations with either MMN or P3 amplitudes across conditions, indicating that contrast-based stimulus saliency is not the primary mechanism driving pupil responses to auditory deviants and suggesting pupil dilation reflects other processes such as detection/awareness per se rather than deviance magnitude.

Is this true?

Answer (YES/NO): NO